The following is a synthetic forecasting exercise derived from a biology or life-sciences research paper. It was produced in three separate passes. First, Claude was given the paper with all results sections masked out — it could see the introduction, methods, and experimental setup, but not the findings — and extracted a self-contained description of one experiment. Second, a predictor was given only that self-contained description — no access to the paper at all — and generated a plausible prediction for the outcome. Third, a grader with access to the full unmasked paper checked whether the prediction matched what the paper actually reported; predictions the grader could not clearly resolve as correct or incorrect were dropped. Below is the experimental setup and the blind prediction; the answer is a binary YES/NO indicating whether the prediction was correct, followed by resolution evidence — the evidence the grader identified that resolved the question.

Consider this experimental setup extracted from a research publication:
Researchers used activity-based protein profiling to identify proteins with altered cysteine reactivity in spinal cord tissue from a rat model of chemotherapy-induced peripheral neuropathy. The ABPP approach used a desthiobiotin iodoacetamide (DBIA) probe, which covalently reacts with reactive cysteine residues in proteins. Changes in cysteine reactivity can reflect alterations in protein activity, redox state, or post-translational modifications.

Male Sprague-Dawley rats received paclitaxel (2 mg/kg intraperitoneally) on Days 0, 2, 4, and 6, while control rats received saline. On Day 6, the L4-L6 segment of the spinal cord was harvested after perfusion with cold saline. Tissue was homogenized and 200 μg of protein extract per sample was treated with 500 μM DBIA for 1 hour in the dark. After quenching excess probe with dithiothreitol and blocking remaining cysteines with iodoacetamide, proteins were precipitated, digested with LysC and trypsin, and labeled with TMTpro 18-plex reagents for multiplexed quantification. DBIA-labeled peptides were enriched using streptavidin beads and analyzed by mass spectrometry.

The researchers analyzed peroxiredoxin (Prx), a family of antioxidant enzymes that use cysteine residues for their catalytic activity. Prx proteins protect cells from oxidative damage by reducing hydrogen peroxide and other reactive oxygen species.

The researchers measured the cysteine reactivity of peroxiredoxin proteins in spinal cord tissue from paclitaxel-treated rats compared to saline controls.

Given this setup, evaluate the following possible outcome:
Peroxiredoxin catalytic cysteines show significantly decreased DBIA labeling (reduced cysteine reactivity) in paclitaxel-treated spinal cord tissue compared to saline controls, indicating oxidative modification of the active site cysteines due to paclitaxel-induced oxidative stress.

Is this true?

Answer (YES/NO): YES